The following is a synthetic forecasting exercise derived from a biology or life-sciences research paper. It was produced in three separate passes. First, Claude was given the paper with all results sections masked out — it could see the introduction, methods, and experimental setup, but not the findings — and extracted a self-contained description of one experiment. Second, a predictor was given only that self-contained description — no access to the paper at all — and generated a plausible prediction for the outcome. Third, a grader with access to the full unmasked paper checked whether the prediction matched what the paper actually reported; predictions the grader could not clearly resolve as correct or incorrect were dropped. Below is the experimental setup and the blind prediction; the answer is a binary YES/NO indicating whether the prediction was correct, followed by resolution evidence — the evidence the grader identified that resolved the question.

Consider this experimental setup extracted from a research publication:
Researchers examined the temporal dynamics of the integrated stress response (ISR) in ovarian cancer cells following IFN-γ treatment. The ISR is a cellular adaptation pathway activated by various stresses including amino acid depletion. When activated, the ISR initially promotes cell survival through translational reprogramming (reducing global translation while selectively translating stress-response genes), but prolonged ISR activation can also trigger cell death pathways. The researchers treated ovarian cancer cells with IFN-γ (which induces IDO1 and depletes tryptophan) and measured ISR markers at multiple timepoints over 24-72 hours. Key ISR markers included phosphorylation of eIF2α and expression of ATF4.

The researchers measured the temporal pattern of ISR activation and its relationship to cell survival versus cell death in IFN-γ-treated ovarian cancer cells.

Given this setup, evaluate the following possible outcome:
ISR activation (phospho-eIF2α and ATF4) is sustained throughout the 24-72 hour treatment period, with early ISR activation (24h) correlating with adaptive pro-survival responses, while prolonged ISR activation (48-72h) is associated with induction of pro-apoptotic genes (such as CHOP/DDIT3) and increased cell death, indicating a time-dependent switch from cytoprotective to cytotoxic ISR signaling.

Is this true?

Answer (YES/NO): NO